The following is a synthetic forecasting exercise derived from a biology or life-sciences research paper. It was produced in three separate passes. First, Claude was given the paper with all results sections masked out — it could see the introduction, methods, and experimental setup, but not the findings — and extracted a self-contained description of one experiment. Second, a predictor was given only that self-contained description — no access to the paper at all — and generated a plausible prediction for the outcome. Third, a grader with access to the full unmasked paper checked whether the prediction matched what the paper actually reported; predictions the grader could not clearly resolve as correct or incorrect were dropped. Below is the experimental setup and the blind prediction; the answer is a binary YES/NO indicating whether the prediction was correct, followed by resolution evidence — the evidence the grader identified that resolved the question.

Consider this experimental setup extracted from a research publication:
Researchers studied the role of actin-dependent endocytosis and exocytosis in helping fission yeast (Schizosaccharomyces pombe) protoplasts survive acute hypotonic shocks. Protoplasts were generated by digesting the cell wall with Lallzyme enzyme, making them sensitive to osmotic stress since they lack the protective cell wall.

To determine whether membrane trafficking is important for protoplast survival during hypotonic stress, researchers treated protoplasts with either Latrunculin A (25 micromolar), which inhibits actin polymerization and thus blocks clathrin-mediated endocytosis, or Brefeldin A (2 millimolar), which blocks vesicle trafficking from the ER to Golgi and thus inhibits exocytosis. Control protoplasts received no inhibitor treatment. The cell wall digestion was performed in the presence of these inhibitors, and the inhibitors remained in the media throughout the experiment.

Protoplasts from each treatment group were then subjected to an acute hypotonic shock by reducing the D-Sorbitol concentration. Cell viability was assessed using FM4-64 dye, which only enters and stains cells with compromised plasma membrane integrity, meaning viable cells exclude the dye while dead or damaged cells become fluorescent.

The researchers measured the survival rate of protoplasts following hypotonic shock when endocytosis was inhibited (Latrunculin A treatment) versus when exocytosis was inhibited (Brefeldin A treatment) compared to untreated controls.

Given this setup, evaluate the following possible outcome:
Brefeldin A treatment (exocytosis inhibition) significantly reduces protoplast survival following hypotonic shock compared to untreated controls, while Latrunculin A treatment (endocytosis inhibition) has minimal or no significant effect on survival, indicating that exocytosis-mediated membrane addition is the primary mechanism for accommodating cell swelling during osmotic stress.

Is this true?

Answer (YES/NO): NO